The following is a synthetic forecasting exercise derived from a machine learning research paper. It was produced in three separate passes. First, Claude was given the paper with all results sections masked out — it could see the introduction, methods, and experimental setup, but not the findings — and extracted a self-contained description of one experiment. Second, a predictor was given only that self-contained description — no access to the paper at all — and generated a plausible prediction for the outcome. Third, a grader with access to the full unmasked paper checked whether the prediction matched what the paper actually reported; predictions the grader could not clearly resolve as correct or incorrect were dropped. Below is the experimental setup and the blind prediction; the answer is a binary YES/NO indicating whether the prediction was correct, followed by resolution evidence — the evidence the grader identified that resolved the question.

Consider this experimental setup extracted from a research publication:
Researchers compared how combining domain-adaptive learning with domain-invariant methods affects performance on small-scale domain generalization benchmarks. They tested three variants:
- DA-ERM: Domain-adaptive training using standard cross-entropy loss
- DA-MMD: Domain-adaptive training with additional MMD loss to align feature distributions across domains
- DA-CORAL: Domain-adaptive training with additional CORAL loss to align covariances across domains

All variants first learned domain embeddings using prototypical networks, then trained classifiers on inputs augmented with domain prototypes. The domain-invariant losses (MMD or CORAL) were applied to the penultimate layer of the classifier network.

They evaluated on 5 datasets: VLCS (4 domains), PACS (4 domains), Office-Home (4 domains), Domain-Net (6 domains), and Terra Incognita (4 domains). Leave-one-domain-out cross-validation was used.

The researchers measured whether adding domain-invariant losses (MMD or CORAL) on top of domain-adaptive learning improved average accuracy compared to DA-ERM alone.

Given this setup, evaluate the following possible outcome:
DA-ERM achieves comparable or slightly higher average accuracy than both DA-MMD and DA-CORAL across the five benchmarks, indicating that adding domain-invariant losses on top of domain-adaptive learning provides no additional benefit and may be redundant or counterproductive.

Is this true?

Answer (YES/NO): NO